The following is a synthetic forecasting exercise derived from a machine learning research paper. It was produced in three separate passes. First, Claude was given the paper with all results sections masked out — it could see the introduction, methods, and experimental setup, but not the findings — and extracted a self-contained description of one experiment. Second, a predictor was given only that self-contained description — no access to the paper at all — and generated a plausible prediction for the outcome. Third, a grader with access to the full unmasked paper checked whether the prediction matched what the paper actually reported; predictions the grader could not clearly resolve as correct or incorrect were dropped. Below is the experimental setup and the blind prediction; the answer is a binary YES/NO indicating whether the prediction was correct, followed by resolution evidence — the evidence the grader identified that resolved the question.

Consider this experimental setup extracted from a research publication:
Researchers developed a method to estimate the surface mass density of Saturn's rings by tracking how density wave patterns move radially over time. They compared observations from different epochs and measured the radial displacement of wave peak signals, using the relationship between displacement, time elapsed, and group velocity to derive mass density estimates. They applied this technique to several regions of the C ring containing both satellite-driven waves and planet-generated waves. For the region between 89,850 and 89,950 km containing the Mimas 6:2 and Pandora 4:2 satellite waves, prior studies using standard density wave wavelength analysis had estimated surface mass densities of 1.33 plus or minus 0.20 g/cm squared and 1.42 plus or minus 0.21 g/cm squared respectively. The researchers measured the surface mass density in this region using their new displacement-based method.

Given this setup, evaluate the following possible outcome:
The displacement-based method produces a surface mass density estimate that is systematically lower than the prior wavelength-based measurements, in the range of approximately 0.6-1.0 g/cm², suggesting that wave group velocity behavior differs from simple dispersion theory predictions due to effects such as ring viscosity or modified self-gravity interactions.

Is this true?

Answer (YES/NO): NO